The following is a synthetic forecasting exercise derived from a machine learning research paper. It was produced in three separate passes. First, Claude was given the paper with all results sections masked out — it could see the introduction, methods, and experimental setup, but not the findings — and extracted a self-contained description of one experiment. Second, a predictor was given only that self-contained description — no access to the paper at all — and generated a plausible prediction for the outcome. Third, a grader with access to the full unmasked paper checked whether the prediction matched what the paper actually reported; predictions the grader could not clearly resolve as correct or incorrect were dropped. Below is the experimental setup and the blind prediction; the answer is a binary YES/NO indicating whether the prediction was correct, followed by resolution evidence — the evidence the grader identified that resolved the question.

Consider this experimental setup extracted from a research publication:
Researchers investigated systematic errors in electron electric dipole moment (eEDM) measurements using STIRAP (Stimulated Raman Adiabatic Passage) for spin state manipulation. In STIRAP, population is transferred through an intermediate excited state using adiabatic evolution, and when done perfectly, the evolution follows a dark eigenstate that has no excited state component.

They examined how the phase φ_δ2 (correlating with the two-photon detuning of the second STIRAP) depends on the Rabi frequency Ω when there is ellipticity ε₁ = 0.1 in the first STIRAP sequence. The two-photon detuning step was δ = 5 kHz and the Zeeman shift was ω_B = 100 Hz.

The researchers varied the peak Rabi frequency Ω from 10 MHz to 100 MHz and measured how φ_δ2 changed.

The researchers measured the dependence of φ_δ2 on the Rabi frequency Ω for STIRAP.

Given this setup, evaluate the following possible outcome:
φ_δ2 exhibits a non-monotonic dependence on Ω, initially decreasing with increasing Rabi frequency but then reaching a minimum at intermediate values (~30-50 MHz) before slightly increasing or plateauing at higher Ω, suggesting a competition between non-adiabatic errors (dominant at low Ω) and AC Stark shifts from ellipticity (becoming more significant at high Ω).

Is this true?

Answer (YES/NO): NO